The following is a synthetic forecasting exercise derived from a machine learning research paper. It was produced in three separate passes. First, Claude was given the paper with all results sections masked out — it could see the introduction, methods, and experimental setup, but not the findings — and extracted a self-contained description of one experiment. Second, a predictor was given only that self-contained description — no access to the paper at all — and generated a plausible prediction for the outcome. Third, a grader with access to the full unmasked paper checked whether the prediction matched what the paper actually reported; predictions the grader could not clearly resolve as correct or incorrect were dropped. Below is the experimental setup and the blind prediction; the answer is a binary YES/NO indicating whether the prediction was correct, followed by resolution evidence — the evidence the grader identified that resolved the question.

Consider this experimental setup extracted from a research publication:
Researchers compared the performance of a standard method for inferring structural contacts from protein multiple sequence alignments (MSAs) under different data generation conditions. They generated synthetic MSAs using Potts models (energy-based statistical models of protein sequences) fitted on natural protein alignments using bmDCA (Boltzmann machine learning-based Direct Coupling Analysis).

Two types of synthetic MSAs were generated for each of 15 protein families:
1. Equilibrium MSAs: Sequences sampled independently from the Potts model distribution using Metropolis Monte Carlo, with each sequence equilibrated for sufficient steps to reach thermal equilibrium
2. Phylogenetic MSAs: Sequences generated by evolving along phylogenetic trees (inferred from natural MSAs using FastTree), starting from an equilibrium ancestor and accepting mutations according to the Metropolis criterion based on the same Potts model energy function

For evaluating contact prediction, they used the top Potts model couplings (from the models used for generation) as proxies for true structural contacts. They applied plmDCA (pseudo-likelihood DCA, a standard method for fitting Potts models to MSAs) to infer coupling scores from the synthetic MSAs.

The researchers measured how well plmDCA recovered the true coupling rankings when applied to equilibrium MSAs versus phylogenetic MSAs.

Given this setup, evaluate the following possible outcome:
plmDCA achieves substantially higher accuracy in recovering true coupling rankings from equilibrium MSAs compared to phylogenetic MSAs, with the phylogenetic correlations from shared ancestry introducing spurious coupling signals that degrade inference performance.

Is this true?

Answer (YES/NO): YES